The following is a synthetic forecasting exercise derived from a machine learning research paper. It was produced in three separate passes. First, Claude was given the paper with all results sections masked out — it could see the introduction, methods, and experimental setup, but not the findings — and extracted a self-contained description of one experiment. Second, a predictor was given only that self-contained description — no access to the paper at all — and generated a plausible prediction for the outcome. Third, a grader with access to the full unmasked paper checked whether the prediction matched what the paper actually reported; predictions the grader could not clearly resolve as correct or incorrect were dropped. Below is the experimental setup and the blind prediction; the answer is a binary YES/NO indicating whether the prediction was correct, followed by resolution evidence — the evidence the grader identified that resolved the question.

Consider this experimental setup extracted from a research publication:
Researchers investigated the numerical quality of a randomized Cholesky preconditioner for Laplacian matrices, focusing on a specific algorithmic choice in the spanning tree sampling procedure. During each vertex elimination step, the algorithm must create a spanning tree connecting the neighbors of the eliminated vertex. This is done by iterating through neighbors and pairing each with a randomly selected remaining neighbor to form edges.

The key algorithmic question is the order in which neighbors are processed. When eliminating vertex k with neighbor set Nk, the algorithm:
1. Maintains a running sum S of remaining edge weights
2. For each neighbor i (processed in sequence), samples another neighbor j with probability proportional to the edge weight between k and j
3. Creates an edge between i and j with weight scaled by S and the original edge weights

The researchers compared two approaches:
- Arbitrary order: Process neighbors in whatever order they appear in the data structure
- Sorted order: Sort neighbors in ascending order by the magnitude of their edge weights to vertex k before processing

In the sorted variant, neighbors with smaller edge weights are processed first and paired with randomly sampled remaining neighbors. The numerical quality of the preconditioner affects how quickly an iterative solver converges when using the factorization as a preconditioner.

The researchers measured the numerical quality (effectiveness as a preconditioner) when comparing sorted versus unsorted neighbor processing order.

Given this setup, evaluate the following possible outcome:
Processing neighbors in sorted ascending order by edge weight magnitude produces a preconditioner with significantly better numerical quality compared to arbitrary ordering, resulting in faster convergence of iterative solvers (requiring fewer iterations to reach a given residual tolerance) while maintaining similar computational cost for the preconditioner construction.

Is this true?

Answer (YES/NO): NO